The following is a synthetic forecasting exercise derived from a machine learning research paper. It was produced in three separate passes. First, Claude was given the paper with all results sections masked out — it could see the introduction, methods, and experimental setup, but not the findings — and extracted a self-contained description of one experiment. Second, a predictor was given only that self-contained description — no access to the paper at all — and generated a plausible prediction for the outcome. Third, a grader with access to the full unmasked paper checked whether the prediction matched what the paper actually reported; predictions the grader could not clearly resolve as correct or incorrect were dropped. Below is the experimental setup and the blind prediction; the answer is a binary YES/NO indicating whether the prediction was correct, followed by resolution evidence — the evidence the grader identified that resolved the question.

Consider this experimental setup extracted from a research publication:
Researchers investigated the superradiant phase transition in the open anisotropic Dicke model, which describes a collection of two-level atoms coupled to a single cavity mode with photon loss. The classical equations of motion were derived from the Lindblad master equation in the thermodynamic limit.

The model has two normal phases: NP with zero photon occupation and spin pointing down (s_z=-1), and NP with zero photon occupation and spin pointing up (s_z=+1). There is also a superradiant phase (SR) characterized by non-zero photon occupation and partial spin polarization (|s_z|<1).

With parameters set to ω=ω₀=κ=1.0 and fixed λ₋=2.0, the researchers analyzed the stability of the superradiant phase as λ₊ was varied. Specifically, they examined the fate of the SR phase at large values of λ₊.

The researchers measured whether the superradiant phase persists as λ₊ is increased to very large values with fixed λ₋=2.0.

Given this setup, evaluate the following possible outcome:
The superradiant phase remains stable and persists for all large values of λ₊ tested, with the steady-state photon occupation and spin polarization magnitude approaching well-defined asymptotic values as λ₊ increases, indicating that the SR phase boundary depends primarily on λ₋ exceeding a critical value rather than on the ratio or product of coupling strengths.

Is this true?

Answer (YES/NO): NO